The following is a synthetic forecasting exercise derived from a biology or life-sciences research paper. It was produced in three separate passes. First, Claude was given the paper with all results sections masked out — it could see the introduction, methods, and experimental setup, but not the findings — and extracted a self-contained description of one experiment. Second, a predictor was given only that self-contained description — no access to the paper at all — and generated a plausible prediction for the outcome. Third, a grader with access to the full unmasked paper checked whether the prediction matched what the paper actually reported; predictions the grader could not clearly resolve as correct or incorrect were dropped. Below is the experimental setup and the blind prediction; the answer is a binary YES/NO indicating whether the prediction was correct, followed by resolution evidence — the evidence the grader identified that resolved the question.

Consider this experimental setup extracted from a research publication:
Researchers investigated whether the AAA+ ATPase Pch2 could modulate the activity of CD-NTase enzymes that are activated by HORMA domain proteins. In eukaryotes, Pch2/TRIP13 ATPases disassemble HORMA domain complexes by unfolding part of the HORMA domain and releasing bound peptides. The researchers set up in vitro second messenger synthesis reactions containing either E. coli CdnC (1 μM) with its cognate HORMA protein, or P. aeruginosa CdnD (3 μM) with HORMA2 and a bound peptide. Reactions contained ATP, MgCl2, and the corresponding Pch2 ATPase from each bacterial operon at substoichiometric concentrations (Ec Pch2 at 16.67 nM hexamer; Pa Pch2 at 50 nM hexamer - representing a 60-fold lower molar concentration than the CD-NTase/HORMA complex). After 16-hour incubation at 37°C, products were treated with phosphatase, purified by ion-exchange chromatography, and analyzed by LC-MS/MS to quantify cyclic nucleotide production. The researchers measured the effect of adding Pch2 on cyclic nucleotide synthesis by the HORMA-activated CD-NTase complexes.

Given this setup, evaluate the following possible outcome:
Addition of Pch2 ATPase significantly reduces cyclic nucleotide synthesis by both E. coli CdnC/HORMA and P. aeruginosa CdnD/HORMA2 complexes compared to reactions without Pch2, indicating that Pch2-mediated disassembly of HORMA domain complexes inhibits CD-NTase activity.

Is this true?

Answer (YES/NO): YES